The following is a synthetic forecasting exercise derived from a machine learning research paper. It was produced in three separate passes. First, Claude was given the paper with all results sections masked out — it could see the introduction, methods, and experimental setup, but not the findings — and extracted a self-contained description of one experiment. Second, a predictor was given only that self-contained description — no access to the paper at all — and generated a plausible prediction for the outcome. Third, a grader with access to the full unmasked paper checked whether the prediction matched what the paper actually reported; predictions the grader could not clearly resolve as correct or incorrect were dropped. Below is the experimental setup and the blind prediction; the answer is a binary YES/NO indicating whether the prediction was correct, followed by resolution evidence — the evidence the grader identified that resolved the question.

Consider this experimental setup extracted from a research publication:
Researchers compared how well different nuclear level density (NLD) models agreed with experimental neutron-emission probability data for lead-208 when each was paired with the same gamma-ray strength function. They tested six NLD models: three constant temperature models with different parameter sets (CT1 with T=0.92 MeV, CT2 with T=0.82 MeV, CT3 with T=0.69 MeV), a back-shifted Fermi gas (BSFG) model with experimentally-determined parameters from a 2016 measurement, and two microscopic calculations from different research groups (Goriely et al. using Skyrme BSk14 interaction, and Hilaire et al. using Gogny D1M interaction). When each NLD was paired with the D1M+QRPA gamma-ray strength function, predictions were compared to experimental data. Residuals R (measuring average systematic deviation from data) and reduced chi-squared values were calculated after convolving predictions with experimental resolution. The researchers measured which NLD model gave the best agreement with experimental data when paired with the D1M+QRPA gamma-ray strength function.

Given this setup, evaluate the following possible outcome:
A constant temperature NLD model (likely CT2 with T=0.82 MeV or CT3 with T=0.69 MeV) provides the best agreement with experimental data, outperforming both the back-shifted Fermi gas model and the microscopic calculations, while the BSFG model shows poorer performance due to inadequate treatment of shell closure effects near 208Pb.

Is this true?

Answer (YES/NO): NO